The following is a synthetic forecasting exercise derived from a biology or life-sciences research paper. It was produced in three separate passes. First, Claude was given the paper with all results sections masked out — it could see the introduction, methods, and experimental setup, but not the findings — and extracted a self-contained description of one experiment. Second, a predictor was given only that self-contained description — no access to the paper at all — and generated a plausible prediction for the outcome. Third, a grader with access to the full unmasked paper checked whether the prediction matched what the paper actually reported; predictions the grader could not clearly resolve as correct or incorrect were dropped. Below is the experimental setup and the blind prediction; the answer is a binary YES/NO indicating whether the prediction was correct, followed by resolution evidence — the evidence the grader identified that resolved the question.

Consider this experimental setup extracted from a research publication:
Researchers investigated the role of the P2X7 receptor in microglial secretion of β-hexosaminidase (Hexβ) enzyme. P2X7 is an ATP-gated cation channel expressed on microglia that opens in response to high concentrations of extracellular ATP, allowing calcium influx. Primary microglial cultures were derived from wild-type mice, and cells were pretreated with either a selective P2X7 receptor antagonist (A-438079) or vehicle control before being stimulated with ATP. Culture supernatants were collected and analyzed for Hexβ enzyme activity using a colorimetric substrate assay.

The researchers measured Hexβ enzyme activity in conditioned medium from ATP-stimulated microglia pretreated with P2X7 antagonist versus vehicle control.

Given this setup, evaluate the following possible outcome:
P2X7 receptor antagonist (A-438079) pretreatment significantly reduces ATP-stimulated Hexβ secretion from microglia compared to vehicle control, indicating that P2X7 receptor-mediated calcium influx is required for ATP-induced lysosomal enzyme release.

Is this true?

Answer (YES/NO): YES